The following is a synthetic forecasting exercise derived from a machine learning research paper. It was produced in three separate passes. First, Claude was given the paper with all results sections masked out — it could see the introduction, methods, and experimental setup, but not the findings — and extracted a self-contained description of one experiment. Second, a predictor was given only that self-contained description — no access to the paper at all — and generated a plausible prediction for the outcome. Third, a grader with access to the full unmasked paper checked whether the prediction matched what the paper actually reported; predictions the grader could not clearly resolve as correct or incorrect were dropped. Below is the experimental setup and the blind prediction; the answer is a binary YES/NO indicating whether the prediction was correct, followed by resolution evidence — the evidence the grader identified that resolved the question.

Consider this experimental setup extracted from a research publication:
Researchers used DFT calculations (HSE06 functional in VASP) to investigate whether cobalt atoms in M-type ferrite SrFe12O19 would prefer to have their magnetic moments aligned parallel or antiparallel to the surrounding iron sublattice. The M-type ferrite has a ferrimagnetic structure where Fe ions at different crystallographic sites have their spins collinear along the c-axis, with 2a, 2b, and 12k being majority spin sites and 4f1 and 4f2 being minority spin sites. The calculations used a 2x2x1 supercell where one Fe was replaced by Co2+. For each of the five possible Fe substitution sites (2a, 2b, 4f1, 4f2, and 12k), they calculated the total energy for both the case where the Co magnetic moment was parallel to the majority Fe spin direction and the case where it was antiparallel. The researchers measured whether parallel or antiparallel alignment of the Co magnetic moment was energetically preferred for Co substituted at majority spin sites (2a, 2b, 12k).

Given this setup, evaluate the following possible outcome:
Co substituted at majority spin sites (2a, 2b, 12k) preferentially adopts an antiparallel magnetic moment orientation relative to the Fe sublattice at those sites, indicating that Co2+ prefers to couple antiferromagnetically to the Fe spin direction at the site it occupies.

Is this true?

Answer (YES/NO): NO